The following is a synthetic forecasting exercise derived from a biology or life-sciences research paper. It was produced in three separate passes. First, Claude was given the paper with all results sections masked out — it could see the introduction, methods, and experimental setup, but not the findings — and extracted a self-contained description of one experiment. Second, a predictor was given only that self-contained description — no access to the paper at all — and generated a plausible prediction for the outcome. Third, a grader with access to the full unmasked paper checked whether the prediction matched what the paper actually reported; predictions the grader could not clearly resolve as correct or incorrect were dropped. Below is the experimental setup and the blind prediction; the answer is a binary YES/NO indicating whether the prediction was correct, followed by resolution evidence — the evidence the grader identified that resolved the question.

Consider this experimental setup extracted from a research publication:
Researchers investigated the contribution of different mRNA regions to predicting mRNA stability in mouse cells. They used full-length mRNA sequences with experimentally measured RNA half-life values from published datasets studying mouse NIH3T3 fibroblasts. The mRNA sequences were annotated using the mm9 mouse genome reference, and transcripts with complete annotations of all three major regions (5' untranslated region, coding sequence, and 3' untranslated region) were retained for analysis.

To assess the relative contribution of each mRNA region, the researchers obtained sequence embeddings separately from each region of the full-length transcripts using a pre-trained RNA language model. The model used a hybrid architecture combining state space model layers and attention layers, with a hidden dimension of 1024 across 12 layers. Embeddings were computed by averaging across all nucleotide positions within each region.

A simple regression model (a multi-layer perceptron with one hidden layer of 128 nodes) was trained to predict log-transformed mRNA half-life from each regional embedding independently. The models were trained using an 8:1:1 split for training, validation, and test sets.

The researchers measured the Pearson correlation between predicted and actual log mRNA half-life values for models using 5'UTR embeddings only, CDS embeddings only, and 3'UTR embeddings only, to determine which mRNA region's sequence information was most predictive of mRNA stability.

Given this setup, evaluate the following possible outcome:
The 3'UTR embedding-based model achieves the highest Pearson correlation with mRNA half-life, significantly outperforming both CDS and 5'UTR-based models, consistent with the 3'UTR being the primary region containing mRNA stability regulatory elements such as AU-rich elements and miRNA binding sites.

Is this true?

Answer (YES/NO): NO